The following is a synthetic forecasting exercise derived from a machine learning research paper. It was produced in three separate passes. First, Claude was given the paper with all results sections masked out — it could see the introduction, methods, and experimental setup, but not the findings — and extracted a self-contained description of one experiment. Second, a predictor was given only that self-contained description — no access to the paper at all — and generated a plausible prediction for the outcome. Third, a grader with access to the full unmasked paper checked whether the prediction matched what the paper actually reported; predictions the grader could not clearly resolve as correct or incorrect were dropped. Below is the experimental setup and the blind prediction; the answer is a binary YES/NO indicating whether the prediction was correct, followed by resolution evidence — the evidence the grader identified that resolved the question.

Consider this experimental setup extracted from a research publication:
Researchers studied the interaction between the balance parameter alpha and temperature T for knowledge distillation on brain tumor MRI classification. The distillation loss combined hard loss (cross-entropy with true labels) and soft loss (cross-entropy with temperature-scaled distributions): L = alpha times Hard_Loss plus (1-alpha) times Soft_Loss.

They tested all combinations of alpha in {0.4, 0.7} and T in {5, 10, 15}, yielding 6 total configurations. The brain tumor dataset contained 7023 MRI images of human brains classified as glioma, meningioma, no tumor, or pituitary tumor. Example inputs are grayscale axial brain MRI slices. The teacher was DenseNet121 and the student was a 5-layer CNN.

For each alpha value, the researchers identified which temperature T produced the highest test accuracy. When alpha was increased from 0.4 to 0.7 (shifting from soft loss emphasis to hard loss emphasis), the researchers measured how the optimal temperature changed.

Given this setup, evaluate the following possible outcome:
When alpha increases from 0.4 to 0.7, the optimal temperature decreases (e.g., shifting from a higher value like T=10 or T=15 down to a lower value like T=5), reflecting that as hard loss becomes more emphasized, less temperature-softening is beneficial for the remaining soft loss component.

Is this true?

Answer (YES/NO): YES